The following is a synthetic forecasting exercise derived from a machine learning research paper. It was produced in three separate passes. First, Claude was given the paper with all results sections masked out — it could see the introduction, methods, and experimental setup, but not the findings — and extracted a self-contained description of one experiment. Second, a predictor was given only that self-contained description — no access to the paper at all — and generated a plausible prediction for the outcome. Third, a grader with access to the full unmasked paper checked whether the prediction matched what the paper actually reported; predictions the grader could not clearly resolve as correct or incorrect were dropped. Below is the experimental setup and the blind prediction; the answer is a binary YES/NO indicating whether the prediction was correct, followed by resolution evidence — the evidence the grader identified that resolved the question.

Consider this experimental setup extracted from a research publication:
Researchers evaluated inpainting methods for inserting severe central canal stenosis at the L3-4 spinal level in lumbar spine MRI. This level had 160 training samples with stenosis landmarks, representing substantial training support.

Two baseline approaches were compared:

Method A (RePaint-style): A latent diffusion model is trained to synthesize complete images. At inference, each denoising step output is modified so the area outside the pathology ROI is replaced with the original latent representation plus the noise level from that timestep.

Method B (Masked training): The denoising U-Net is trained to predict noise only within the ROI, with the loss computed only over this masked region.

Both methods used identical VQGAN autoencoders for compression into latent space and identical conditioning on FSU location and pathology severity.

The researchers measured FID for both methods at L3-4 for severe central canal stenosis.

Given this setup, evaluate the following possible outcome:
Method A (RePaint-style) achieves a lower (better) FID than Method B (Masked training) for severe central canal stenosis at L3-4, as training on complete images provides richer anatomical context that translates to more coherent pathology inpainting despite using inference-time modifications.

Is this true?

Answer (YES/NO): NO